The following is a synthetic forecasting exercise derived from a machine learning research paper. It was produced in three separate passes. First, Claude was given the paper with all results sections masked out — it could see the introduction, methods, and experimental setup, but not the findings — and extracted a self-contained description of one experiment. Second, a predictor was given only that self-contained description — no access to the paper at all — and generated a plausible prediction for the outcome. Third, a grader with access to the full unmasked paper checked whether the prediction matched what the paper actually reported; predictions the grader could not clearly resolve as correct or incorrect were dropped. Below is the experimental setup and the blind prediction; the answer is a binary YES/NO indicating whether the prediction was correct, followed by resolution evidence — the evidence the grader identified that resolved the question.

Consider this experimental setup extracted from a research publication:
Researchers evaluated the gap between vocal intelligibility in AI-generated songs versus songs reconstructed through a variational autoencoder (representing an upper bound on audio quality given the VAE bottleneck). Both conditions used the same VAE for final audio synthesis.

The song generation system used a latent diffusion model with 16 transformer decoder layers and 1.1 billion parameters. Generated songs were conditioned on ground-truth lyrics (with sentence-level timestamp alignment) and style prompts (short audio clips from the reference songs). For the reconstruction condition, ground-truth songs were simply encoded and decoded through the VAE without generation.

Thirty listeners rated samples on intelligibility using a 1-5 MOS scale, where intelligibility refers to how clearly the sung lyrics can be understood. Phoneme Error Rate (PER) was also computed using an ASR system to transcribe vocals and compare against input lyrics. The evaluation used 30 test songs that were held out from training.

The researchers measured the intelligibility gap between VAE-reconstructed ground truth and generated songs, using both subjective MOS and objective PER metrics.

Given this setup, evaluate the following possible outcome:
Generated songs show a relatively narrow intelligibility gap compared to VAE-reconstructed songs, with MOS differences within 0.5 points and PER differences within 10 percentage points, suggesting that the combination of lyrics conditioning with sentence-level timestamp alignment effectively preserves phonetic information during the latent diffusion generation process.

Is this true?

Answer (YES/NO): YES